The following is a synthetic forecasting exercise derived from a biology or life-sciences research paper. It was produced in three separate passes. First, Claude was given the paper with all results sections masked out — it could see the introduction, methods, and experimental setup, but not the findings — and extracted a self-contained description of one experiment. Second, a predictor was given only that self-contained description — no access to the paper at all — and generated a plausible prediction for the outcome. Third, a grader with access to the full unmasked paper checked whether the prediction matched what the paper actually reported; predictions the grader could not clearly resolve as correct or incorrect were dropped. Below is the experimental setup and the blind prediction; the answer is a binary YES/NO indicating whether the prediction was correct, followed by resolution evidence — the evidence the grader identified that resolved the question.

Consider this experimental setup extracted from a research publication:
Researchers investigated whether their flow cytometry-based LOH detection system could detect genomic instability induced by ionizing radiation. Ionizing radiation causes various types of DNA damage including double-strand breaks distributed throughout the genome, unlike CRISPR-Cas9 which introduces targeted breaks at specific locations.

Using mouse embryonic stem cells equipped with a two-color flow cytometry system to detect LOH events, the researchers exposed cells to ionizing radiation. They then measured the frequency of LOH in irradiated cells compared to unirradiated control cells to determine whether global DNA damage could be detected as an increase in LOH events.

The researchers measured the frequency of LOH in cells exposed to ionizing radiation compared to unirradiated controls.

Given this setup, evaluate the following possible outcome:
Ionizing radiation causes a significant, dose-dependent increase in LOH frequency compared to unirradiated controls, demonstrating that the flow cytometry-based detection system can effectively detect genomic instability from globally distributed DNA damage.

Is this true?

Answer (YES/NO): YES